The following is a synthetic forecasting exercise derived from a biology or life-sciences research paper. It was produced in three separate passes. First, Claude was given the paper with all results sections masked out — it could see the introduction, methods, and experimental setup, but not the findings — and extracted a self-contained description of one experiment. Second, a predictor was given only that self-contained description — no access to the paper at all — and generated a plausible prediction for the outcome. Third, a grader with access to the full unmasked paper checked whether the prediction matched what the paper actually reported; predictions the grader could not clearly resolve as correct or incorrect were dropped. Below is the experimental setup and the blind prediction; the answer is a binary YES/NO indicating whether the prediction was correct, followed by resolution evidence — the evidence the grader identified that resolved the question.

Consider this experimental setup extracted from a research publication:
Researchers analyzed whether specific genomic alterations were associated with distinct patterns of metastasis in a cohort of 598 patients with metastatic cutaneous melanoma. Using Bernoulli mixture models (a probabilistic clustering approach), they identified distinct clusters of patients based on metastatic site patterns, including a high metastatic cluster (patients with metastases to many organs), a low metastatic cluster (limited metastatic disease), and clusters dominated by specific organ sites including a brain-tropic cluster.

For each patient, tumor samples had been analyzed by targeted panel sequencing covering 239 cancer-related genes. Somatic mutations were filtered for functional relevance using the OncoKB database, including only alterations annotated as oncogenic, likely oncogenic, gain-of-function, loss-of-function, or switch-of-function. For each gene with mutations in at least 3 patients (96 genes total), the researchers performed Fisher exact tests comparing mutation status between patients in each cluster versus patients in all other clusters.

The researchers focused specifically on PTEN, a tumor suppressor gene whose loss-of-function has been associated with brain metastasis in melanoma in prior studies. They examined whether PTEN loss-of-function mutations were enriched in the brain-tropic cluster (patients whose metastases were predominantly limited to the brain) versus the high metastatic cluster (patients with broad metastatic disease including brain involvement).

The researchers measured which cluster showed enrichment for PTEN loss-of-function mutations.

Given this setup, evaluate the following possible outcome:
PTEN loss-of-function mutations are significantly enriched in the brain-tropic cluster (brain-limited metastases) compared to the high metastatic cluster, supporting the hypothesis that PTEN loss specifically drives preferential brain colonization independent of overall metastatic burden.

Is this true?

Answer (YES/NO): NO